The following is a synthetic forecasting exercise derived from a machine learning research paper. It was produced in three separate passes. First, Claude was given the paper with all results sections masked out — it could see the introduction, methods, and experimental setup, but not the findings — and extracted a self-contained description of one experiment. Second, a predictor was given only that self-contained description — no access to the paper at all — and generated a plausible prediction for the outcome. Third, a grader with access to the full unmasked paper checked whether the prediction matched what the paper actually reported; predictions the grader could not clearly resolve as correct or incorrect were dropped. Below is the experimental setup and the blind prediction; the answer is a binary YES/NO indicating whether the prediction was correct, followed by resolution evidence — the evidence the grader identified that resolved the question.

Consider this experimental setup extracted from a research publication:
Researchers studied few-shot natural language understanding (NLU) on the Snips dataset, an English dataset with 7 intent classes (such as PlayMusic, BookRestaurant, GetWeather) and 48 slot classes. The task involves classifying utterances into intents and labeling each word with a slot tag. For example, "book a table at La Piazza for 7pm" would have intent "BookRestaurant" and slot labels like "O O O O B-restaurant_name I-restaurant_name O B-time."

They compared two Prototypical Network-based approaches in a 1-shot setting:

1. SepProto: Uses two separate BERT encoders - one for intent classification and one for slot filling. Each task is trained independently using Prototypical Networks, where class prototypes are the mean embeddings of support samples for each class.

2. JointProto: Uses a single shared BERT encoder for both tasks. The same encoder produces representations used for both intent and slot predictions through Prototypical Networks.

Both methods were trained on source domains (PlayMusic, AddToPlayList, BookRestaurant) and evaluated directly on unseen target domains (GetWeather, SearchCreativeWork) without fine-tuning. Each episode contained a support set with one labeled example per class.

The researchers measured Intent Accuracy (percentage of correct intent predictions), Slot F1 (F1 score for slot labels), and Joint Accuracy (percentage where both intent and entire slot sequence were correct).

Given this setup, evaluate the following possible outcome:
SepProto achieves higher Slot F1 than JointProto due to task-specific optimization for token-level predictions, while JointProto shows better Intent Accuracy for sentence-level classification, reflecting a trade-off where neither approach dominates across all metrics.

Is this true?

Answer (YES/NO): NO